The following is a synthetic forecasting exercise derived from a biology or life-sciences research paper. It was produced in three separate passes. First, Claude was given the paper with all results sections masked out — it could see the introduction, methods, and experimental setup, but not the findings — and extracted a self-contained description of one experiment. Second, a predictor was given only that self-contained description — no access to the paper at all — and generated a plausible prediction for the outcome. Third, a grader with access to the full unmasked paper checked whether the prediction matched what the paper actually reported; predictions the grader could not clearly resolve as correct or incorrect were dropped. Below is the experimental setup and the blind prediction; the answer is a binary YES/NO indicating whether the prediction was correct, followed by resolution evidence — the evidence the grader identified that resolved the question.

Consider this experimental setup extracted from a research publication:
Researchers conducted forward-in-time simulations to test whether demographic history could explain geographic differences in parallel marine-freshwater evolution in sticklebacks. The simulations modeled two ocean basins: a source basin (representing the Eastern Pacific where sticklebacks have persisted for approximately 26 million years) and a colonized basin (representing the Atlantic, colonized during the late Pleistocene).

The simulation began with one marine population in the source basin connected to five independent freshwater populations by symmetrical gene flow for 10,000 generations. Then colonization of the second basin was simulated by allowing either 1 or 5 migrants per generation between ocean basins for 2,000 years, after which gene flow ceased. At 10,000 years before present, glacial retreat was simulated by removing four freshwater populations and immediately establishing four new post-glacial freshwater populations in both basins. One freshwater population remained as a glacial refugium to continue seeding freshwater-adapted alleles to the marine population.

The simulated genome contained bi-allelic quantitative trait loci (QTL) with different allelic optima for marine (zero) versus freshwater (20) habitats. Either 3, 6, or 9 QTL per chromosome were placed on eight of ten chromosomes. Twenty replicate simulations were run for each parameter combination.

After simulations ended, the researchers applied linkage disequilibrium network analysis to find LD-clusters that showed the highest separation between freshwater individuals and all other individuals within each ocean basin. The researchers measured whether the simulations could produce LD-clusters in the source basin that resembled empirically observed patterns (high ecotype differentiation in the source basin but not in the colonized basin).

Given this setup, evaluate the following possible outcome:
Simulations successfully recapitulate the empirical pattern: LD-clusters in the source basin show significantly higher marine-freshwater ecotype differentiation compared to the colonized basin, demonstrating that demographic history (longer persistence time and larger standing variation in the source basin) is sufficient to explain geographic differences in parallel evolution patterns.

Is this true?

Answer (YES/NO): NO